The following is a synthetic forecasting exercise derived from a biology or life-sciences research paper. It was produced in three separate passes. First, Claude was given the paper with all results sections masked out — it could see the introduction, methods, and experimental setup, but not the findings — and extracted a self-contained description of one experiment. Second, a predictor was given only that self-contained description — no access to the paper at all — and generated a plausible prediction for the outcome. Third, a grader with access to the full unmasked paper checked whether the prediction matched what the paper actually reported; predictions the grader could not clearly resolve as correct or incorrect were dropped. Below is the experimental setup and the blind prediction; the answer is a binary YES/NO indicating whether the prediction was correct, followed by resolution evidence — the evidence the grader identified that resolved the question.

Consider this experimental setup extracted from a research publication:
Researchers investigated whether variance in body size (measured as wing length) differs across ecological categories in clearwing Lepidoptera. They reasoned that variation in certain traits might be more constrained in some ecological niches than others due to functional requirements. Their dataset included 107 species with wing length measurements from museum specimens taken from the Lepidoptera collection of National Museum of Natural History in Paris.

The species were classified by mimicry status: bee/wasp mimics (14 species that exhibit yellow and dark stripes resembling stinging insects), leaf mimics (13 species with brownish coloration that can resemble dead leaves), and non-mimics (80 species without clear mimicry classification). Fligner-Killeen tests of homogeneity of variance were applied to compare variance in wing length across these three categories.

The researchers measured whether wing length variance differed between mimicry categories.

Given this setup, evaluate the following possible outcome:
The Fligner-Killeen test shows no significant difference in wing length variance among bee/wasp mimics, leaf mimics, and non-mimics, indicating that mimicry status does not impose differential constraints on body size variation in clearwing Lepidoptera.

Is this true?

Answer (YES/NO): NO